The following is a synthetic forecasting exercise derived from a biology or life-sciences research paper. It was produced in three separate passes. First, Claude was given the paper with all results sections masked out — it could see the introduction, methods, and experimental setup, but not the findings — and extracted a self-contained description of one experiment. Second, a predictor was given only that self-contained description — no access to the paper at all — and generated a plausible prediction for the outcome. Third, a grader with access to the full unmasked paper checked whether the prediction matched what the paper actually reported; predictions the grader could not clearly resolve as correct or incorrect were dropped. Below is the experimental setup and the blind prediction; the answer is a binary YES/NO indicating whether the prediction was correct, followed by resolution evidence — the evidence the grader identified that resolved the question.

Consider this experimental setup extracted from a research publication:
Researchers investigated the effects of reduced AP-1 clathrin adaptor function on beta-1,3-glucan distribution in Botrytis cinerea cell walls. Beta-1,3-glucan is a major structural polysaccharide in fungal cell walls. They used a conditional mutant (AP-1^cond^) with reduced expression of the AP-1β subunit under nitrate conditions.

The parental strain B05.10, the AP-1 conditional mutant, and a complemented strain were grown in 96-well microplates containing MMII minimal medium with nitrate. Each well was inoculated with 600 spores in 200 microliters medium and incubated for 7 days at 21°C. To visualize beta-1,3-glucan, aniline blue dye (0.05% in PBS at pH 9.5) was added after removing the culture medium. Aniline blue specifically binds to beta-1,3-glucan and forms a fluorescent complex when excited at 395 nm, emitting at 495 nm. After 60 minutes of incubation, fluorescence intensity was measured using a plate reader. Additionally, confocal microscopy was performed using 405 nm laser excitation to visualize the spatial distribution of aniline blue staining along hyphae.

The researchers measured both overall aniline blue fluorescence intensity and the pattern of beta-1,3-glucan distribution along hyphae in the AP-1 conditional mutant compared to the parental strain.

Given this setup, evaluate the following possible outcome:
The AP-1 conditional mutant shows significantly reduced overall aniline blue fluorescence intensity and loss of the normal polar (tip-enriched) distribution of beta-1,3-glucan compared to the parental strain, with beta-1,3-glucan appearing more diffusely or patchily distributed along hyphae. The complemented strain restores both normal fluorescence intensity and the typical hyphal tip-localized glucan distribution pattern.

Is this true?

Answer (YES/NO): NO